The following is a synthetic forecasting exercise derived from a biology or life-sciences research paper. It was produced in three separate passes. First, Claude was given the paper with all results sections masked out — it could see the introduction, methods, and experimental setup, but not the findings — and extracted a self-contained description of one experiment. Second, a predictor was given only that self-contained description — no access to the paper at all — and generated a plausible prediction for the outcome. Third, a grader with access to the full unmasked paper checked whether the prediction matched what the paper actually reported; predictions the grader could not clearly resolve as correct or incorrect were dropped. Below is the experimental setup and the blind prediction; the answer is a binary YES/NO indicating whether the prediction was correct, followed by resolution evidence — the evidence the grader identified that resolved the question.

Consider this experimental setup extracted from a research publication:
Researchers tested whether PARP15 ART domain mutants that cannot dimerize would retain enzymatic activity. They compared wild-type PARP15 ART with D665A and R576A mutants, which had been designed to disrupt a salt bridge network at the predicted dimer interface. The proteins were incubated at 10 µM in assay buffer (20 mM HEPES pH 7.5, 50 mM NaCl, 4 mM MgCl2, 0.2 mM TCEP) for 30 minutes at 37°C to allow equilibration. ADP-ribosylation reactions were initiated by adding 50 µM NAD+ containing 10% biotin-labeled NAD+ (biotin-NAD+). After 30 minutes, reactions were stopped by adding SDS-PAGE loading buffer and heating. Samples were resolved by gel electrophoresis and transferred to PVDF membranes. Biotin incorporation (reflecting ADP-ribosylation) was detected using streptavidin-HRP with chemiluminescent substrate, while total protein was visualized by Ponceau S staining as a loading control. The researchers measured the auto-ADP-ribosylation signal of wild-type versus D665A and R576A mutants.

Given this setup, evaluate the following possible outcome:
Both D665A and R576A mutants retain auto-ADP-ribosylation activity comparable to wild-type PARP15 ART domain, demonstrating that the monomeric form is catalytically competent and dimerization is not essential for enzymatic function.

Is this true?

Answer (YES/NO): NO